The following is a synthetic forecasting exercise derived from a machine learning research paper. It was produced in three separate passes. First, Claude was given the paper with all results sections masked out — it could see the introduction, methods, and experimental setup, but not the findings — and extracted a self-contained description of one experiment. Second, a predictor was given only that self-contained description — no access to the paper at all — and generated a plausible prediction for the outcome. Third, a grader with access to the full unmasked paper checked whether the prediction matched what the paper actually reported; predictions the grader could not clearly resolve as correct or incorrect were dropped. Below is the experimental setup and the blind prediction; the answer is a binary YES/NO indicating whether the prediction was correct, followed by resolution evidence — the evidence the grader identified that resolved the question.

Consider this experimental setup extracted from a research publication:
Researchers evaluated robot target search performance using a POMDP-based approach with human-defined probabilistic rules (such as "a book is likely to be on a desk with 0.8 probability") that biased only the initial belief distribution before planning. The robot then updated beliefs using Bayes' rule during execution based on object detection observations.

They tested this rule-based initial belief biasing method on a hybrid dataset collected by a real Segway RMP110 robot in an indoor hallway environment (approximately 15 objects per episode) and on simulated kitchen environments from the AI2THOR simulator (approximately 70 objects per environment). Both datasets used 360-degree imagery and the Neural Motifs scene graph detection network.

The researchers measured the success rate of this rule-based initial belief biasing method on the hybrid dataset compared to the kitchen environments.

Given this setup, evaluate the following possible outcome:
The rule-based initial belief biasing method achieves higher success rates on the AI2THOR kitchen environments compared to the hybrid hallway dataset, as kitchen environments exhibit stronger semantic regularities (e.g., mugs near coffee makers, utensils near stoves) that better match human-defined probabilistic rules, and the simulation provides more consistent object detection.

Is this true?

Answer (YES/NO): YES